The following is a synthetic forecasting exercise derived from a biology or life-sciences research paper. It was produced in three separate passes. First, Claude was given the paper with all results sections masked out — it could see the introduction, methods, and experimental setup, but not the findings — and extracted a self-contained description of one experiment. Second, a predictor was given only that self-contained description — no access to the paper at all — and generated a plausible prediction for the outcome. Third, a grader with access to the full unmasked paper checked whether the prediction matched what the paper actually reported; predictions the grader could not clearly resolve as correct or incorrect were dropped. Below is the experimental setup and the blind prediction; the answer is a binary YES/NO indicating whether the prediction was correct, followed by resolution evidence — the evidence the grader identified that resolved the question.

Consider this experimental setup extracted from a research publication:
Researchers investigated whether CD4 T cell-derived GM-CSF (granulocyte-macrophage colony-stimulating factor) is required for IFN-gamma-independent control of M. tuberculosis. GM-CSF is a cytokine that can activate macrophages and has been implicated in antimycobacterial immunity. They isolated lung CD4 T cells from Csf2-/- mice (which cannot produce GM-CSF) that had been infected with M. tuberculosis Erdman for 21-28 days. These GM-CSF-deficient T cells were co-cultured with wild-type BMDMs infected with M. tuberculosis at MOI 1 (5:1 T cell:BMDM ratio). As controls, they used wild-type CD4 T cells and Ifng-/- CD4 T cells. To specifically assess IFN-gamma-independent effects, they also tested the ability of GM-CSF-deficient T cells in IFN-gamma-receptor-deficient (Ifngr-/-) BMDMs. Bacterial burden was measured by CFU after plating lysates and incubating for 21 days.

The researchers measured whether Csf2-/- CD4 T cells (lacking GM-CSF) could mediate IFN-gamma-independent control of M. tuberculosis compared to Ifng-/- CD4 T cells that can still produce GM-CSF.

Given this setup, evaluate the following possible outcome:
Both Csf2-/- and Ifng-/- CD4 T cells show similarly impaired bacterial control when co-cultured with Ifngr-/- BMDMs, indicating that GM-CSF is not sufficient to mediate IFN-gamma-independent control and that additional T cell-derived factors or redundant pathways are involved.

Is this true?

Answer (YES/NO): NO